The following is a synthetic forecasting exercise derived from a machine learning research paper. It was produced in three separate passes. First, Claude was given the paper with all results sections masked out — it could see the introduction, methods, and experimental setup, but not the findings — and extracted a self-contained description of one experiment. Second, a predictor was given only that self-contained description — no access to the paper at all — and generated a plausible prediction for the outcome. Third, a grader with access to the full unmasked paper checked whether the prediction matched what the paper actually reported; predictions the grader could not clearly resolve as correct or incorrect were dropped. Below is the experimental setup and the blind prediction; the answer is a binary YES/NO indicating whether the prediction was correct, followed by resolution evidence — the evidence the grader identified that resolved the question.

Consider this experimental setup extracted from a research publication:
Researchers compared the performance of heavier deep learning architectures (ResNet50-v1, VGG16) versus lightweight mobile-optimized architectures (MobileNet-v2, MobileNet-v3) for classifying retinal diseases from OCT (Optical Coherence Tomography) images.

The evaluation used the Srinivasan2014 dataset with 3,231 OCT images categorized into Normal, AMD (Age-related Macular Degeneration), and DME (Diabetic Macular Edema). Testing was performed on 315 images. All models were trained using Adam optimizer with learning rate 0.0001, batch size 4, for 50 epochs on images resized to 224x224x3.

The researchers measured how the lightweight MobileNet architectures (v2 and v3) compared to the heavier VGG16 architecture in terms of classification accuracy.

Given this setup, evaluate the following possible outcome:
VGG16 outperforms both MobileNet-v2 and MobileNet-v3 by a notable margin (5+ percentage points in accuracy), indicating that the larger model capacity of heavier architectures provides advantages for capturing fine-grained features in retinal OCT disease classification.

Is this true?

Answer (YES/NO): NO